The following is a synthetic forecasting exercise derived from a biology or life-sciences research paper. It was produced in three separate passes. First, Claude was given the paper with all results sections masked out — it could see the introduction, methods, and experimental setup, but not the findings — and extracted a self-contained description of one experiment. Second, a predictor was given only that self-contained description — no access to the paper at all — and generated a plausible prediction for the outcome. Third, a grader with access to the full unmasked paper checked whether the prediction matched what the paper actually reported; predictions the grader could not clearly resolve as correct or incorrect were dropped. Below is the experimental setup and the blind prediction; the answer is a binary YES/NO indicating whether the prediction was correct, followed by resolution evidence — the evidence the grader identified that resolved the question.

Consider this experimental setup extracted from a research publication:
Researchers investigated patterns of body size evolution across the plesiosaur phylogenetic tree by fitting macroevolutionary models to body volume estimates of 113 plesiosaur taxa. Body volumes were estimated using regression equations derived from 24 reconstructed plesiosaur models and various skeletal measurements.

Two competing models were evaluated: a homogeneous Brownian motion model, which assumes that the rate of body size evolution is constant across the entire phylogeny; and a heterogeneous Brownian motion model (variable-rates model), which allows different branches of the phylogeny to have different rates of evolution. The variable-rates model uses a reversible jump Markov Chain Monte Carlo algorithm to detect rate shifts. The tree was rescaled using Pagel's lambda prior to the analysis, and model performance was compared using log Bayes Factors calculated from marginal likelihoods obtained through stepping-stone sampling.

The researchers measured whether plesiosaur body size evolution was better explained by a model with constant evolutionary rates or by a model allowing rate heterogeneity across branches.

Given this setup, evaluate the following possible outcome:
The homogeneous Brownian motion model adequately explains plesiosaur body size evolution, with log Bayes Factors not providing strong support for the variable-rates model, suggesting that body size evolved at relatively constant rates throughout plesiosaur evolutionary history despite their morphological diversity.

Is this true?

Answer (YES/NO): NO